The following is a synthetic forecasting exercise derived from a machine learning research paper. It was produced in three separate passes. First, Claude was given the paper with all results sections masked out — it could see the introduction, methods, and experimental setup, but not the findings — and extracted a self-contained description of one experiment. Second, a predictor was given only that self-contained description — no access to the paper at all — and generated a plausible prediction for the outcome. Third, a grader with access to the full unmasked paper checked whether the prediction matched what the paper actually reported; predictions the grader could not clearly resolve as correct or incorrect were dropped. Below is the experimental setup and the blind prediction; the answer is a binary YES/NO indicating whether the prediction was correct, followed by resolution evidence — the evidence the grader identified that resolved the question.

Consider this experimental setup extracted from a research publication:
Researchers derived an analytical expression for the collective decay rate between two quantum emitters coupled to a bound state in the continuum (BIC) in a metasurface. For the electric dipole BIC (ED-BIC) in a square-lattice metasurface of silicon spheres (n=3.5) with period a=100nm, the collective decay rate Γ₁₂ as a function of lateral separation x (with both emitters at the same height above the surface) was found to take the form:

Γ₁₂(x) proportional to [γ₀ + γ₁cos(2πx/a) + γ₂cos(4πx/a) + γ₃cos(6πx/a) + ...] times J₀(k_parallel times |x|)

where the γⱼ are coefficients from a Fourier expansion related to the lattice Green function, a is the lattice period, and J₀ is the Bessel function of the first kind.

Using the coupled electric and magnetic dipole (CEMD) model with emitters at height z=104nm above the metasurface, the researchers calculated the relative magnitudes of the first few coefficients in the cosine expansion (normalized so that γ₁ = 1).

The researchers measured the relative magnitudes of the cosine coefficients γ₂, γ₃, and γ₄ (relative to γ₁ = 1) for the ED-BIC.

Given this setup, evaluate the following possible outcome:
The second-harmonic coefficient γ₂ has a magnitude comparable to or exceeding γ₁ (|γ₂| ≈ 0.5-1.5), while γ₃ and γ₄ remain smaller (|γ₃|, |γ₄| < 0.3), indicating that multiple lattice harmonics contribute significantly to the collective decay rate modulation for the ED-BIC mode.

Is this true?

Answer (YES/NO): NO